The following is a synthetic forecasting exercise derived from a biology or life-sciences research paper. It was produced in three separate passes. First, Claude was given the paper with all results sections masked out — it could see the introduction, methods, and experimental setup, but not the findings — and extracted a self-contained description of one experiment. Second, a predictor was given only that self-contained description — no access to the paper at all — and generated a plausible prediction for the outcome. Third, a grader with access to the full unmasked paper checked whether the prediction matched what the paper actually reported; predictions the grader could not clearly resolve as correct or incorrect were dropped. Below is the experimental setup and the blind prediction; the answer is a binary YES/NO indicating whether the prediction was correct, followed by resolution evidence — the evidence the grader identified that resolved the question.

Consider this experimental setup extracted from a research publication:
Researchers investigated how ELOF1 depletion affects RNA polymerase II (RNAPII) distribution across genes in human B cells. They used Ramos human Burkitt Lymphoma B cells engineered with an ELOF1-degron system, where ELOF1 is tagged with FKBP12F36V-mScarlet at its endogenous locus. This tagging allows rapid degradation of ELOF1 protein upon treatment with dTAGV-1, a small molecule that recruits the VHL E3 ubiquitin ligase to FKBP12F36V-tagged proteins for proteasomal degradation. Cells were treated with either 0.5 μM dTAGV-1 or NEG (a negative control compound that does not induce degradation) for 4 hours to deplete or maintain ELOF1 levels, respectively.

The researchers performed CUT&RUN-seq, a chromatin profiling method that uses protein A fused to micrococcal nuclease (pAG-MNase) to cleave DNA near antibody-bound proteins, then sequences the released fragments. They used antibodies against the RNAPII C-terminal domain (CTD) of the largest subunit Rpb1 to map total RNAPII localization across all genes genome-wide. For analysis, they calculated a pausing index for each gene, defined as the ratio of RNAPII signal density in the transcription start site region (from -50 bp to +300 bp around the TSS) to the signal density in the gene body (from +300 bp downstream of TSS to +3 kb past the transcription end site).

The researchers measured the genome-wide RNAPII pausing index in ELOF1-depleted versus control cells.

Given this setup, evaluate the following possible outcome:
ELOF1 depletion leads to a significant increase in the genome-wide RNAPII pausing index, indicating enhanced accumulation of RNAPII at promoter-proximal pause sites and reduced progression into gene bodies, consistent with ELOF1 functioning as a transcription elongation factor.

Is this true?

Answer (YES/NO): NO